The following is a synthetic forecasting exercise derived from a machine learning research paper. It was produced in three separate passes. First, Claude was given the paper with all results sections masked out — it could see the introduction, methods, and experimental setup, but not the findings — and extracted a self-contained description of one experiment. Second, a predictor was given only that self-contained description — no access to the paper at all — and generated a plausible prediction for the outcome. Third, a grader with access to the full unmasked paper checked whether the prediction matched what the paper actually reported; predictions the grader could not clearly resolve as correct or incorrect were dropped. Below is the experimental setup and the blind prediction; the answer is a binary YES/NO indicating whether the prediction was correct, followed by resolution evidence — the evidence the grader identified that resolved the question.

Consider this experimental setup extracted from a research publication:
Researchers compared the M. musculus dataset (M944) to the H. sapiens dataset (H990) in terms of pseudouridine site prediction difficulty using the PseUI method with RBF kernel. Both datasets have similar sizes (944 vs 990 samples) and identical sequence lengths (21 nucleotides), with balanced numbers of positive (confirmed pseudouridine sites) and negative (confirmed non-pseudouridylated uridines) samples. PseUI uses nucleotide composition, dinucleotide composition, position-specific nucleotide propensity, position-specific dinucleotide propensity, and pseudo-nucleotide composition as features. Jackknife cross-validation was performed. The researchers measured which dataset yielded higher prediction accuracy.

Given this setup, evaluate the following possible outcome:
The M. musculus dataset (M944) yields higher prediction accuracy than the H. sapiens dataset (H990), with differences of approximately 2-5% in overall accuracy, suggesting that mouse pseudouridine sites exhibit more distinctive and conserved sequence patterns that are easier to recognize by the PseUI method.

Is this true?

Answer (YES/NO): NO